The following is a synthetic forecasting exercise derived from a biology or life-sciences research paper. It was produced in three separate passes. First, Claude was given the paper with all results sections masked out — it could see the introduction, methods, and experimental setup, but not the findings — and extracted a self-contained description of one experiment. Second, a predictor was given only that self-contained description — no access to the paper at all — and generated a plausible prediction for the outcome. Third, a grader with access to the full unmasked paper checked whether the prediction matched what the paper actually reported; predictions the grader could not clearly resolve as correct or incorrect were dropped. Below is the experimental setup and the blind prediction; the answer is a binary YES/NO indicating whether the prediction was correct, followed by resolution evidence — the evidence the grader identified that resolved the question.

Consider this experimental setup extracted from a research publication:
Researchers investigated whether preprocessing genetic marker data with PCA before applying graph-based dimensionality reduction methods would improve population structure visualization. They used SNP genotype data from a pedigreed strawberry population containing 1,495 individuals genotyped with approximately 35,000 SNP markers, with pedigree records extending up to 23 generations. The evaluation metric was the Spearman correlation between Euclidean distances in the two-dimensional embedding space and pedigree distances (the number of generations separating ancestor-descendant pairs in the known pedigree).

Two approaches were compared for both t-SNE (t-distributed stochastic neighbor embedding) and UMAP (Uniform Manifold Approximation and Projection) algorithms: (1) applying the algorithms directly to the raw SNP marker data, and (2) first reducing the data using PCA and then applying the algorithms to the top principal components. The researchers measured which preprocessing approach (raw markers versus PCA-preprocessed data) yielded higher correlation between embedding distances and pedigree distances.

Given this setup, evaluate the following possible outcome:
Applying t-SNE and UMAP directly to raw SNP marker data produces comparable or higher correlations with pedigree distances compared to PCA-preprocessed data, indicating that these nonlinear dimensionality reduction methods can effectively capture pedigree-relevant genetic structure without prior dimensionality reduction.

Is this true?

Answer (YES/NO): YES